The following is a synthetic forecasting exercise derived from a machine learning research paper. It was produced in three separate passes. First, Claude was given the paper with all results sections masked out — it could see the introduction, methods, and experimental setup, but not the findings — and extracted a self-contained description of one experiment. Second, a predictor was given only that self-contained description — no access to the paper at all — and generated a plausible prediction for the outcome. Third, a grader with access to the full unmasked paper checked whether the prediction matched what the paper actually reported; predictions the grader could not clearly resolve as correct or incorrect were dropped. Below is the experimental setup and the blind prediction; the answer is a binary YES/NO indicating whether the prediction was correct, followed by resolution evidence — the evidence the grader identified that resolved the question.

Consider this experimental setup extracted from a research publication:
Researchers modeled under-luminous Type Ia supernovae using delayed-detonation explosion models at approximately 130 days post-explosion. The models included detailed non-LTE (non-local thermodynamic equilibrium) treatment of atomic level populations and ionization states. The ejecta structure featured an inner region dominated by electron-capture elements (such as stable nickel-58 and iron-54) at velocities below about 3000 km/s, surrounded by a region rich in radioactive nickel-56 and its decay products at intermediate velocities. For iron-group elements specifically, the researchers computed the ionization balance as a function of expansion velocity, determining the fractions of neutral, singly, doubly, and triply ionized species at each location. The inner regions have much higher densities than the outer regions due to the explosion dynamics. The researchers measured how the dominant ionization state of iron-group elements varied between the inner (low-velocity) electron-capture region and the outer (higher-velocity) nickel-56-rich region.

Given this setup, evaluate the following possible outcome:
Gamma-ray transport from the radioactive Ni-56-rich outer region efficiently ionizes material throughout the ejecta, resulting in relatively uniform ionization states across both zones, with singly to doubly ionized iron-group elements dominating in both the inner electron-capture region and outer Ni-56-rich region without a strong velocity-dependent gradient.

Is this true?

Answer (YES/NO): NO